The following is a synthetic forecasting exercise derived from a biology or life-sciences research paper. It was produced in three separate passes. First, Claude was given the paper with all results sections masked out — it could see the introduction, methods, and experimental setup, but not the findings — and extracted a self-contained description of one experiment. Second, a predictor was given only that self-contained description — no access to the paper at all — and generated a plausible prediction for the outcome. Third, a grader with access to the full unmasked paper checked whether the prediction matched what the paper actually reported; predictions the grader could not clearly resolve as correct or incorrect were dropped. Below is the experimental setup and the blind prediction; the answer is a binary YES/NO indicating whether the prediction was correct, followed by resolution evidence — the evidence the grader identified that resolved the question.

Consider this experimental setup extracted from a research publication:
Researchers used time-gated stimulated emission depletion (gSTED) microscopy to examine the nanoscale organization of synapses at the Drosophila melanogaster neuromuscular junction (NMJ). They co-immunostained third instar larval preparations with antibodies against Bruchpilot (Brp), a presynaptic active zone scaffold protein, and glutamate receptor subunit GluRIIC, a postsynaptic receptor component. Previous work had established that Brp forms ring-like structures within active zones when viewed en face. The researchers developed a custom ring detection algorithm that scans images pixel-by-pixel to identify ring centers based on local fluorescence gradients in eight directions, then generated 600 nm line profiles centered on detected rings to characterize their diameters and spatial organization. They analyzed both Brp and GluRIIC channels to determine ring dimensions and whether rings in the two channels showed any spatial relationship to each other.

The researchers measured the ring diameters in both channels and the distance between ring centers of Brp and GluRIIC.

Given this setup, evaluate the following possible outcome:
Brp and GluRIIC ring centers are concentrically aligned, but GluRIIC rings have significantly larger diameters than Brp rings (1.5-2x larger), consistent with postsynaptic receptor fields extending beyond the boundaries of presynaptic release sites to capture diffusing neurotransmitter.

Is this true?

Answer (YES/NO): NO